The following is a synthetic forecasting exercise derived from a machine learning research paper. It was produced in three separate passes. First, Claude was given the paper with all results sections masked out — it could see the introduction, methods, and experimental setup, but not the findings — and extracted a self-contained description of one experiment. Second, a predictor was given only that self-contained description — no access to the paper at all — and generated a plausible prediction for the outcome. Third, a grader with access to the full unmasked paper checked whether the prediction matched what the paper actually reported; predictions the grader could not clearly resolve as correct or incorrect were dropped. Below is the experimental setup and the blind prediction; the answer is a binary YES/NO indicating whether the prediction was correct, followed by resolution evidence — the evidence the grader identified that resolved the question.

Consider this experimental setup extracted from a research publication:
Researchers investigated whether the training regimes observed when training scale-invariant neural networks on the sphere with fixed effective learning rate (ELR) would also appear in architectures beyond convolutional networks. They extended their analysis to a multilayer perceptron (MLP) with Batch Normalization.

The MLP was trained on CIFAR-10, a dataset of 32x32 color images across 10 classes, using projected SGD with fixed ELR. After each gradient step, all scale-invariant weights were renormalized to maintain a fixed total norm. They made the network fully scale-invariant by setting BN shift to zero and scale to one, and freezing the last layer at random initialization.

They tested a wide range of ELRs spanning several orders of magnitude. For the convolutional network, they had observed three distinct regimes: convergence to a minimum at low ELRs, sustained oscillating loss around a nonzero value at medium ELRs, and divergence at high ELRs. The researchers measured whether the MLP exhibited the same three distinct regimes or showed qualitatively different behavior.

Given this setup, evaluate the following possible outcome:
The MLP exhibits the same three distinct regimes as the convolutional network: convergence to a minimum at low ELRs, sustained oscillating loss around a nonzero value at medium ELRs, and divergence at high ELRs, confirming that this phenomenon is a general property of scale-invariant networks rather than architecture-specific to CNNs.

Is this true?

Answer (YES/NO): YES